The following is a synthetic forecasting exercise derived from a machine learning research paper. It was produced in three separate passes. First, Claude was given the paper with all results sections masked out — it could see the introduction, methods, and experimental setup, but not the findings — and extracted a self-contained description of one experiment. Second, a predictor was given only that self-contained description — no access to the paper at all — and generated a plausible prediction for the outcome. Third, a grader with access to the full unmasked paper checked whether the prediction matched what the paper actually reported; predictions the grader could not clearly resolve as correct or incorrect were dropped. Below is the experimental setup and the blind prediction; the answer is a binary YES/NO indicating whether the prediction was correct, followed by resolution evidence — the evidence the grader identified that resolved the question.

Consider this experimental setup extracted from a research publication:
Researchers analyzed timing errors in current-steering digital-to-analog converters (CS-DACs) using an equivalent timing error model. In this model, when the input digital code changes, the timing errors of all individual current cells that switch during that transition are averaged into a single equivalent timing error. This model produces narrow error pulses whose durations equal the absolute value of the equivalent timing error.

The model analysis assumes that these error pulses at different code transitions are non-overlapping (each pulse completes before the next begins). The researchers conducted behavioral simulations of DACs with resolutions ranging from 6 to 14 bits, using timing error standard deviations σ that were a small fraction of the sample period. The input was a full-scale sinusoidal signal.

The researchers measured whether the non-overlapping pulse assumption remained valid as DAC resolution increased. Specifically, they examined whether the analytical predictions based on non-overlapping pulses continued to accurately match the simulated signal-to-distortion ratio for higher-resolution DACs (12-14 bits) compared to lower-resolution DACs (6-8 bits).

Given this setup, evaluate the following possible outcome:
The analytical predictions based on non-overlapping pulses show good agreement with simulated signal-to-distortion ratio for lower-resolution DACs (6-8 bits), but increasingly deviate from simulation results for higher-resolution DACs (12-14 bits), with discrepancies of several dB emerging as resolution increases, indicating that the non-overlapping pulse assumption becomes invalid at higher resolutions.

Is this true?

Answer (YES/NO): NO